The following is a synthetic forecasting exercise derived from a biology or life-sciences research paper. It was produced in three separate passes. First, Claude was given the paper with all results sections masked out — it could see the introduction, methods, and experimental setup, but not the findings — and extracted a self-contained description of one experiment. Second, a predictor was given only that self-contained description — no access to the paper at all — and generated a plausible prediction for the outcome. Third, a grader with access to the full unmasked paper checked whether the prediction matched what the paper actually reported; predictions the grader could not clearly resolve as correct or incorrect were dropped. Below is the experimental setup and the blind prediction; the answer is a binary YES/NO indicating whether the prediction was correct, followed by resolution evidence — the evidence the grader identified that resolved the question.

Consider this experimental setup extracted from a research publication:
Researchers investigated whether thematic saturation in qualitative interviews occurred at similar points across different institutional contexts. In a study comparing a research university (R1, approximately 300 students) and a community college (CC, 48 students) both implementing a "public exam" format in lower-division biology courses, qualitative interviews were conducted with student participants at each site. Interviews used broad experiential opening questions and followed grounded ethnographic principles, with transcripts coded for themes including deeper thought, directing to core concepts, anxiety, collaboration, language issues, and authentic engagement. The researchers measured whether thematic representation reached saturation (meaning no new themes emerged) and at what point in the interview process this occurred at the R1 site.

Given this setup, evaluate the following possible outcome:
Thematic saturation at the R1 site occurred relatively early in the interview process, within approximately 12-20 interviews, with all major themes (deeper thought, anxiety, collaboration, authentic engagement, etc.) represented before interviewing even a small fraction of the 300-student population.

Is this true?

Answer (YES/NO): NO